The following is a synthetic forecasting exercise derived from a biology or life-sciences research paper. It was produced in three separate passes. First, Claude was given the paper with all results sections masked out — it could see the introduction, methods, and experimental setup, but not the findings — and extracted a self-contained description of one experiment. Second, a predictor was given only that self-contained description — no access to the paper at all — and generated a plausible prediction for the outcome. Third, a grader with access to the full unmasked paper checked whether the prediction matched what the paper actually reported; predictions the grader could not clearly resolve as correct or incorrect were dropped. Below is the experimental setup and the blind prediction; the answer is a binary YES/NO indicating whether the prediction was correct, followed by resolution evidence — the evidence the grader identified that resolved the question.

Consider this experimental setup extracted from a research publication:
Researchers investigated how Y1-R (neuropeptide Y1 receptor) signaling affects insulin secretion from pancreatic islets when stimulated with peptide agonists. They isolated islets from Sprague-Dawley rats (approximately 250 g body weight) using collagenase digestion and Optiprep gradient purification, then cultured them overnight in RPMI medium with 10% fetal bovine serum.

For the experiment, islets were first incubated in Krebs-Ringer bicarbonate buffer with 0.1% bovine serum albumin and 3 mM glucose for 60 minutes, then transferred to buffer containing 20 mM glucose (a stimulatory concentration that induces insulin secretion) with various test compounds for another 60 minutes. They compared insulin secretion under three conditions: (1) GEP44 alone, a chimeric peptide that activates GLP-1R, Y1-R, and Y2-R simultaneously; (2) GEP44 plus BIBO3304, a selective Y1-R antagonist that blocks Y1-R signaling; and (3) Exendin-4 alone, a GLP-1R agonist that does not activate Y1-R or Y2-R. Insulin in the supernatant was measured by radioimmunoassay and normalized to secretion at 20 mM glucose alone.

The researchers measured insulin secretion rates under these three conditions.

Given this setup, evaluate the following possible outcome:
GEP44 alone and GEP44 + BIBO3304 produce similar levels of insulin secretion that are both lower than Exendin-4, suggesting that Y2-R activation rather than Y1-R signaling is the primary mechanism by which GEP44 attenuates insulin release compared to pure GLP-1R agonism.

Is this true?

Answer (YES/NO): NO